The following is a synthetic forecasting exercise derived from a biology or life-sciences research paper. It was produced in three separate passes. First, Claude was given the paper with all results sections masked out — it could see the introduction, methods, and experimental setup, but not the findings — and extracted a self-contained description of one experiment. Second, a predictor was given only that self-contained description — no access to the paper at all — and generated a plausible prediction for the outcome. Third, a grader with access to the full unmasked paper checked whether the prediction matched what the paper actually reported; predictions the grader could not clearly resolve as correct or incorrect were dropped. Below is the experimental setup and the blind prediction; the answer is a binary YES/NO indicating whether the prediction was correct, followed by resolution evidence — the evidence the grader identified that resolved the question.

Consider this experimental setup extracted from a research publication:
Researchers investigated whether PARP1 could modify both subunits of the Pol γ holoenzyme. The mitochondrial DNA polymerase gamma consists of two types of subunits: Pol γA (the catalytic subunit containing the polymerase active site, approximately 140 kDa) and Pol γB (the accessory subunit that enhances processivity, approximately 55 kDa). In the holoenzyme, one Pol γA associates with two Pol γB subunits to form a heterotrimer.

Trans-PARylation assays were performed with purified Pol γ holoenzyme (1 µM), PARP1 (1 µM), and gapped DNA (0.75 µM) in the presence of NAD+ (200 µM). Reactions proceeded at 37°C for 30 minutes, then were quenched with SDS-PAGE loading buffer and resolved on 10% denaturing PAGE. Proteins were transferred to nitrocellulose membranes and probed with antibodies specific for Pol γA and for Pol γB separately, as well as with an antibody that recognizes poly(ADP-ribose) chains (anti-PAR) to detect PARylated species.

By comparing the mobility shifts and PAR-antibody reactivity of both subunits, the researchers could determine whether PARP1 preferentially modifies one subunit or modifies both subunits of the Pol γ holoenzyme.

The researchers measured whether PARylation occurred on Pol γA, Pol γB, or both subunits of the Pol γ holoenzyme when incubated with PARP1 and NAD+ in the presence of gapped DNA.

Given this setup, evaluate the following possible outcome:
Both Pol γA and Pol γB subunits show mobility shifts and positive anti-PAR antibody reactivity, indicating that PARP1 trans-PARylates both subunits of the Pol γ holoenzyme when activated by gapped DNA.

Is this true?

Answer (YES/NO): YES